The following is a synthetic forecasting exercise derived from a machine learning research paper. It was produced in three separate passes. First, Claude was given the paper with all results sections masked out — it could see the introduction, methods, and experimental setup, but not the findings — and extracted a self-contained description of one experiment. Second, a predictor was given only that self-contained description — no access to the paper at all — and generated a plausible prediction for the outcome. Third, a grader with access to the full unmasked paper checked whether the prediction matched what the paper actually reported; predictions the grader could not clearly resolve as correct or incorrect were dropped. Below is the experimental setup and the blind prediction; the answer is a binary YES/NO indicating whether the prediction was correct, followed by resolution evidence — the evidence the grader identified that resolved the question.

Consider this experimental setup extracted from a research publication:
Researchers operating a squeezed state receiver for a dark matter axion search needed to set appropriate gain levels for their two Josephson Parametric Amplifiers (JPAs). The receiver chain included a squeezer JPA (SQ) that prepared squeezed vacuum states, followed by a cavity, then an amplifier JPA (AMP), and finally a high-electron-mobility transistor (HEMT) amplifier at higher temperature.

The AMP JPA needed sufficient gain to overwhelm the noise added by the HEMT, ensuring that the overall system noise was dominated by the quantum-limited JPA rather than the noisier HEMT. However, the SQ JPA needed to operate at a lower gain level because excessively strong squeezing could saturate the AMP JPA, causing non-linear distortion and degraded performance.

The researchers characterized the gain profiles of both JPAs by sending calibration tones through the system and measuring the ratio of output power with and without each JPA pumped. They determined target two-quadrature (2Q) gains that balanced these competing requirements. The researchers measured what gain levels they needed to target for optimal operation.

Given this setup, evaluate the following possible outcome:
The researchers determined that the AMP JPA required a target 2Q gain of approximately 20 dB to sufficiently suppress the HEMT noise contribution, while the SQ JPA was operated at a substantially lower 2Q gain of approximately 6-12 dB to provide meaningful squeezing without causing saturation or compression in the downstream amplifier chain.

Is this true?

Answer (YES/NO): NO